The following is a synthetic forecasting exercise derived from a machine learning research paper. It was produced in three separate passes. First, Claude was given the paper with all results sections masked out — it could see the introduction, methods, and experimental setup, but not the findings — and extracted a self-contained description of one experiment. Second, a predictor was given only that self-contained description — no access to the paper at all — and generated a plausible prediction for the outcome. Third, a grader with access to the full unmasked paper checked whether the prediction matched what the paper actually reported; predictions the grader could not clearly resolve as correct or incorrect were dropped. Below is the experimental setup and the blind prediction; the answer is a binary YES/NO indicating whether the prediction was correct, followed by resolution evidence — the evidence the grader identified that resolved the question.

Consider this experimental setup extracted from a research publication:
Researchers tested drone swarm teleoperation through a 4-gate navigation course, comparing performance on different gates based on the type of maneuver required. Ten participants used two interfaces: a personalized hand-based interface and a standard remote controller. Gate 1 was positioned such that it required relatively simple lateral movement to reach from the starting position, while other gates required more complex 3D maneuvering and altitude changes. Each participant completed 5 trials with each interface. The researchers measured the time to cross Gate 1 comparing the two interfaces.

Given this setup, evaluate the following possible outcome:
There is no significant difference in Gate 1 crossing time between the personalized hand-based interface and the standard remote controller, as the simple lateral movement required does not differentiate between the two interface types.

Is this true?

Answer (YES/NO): NO